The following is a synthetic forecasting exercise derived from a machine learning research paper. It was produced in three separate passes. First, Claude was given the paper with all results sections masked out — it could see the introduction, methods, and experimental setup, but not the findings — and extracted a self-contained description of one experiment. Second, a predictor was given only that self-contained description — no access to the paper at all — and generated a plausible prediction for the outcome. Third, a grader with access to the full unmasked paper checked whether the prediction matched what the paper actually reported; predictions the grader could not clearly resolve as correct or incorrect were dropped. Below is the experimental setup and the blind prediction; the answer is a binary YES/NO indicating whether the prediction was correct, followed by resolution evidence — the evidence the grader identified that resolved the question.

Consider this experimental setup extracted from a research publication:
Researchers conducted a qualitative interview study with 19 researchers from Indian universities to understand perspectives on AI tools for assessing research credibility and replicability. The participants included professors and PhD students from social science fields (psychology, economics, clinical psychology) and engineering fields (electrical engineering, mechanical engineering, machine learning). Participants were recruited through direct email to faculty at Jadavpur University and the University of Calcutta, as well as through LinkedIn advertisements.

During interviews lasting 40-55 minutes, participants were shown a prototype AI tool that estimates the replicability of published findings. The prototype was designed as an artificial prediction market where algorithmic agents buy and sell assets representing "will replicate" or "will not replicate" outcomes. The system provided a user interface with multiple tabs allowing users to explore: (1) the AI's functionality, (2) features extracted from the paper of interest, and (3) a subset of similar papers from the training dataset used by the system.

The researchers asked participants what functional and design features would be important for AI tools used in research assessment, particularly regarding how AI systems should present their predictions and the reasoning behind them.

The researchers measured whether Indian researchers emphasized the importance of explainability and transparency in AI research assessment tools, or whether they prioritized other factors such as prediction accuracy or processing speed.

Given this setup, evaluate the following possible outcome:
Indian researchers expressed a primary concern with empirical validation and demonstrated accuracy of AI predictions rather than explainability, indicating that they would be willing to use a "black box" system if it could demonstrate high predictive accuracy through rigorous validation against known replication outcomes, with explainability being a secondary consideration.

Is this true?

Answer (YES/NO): NO